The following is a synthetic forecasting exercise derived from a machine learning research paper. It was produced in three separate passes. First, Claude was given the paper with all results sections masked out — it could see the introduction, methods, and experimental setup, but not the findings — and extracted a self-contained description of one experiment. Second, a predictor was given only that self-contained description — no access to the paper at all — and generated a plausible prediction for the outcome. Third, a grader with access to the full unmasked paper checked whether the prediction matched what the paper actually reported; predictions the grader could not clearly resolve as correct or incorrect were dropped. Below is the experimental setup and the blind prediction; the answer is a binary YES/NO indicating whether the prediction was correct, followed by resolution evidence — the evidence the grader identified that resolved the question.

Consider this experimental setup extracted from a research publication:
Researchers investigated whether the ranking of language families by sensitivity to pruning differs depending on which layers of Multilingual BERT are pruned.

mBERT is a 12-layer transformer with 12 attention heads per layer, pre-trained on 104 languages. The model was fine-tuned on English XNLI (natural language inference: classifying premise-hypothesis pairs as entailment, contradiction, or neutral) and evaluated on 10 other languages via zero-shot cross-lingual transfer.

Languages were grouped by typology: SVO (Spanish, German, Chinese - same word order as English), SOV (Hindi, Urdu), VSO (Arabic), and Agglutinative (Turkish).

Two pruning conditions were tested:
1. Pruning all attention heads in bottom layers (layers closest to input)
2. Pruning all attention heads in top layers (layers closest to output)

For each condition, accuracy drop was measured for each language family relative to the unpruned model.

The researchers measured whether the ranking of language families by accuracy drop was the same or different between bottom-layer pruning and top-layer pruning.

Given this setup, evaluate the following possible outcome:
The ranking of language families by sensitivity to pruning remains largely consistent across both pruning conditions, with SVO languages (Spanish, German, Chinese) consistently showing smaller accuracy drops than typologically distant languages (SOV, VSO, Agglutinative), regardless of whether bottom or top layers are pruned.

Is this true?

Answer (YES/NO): NO